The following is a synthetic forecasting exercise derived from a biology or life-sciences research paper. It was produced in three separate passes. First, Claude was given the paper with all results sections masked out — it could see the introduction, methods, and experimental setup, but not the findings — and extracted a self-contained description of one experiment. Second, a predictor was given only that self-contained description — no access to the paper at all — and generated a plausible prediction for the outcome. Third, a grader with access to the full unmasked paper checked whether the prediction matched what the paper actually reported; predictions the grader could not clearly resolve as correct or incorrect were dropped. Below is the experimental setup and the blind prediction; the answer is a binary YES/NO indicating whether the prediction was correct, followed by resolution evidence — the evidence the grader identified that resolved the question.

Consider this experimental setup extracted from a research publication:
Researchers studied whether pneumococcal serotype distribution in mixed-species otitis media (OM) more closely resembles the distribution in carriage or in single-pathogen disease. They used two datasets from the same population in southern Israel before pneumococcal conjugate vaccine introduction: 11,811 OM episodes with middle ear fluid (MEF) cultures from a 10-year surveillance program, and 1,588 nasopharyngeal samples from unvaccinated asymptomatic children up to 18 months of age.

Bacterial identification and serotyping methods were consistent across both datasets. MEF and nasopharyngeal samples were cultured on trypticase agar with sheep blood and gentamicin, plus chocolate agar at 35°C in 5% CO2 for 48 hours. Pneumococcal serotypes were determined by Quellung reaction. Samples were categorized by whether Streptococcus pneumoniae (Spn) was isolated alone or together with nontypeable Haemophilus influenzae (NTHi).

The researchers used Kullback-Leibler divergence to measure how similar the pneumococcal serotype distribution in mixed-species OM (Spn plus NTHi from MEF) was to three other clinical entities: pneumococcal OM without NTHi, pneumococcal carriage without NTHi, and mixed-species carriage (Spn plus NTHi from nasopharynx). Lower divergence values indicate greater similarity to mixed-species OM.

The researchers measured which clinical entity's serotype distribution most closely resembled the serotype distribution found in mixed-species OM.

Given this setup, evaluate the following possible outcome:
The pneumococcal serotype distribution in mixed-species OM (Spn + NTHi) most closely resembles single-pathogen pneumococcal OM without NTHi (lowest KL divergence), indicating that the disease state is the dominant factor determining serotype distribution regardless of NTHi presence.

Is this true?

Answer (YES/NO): YES